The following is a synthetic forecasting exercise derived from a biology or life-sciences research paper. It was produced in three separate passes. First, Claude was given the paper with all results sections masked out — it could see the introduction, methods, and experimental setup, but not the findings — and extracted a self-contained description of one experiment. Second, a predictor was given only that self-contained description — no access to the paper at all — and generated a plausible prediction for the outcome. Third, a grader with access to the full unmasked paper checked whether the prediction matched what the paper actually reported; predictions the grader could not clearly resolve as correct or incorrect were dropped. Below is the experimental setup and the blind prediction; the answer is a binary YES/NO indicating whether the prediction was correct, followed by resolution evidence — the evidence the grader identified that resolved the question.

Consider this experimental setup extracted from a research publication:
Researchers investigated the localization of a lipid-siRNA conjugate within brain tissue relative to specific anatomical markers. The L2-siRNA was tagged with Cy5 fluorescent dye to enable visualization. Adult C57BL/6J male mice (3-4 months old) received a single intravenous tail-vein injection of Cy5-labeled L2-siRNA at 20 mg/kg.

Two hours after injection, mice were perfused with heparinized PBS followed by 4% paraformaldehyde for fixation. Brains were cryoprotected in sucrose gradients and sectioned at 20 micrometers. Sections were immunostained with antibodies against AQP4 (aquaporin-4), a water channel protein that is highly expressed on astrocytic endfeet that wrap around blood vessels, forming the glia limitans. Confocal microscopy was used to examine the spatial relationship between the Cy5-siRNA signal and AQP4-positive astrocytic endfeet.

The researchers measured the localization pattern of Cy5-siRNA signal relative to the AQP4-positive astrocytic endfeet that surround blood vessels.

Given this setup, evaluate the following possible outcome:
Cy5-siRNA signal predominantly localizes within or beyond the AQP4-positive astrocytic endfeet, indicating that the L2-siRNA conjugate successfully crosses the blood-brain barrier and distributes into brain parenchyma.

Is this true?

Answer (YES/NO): NO